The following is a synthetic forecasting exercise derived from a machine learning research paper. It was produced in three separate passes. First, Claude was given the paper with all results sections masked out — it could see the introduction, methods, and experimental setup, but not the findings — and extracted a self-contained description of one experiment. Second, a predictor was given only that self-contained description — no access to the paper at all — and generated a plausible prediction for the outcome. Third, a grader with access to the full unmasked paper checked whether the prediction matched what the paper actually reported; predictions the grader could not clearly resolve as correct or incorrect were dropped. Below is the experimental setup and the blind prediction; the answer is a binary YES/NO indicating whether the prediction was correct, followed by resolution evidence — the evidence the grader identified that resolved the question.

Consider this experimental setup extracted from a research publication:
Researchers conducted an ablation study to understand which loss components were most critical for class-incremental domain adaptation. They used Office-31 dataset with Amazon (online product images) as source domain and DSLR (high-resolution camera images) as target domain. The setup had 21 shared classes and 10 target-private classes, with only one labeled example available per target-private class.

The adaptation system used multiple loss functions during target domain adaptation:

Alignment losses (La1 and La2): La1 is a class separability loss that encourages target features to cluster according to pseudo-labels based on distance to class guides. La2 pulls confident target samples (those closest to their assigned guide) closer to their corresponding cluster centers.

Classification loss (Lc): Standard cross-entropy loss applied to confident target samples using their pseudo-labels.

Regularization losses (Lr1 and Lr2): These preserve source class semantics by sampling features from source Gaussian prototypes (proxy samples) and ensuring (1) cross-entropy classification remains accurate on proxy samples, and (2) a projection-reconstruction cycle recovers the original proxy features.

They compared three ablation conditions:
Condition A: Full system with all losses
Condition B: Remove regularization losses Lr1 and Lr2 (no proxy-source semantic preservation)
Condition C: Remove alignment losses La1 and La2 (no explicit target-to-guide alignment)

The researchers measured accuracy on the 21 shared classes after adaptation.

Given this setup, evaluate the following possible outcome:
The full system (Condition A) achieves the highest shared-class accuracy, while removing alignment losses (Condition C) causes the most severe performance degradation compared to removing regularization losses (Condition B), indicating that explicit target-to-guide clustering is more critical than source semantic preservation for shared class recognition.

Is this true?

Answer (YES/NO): NO